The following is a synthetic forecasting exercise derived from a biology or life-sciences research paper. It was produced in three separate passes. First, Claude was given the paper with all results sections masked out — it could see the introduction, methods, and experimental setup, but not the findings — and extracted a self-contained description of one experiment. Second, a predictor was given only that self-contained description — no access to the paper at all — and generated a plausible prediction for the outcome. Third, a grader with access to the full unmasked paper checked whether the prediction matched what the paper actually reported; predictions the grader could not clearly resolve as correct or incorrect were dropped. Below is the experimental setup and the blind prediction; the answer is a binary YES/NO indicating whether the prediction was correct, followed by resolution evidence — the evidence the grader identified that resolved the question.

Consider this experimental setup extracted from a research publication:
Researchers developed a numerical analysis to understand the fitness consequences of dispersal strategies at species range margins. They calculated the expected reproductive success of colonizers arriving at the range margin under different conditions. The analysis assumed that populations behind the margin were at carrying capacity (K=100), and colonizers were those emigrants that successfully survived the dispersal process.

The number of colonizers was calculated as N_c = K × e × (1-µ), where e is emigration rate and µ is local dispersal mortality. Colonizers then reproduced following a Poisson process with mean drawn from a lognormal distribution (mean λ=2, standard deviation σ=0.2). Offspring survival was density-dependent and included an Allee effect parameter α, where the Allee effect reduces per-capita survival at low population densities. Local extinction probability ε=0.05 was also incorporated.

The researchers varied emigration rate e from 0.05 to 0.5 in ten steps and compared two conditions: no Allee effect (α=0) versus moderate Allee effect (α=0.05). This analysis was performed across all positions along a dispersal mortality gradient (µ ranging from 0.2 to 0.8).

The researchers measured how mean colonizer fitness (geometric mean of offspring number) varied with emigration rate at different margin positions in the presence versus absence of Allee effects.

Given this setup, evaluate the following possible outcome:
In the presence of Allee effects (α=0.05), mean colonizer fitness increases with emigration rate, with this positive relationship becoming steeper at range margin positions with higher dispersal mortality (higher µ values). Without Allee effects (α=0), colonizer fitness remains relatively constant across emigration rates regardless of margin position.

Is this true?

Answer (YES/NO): NO